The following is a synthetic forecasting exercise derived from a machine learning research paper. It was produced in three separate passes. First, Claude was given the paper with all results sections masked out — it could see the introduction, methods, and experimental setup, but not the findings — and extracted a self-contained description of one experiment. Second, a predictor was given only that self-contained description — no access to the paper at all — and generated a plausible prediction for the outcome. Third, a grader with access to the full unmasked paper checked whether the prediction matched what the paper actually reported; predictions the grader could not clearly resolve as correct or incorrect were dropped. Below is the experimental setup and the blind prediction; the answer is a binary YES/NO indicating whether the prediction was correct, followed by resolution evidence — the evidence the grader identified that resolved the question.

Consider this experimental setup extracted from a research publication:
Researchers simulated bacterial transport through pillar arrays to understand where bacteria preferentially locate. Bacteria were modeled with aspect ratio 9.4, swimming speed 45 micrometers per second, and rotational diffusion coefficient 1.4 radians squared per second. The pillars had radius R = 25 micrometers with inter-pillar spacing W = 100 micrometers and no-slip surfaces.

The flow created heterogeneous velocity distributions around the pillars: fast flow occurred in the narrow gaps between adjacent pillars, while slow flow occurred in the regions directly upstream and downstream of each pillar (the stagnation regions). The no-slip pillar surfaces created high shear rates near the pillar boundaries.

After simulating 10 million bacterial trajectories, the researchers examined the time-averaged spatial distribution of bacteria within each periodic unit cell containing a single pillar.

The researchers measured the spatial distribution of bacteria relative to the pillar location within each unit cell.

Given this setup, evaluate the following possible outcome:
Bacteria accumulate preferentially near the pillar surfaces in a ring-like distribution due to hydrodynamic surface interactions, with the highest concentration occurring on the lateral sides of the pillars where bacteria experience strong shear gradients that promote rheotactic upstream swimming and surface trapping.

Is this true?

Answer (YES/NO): NO